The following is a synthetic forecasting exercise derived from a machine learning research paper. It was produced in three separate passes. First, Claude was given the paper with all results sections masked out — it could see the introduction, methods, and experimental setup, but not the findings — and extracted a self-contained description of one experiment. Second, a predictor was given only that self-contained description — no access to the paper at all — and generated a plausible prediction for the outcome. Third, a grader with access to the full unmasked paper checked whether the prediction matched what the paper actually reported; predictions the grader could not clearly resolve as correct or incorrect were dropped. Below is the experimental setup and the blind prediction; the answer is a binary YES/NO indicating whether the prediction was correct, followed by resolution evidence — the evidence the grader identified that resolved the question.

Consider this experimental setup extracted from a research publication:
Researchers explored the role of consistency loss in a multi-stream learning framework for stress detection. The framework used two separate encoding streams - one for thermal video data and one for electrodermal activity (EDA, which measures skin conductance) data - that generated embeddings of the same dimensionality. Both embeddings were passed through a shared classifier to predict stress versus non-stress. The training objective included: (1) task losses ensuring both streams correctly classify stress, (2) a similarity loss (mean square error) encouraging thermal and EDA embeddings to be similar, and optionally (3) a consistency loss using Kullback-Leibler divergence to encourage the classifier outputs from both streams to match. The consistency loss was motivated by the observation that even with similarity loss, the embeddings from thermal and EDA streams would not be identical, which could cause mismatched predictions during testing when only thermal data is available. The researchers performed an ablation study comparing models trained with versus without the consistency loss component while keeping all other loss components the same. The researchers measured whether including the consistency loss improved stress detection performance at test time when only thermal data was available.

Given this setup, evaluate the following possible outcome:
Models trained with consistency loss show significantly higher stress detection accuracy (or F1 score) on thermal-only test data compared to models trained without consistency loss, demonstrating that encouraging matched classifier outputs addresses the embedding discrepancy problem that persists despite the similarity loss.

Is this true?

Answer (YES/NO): YES